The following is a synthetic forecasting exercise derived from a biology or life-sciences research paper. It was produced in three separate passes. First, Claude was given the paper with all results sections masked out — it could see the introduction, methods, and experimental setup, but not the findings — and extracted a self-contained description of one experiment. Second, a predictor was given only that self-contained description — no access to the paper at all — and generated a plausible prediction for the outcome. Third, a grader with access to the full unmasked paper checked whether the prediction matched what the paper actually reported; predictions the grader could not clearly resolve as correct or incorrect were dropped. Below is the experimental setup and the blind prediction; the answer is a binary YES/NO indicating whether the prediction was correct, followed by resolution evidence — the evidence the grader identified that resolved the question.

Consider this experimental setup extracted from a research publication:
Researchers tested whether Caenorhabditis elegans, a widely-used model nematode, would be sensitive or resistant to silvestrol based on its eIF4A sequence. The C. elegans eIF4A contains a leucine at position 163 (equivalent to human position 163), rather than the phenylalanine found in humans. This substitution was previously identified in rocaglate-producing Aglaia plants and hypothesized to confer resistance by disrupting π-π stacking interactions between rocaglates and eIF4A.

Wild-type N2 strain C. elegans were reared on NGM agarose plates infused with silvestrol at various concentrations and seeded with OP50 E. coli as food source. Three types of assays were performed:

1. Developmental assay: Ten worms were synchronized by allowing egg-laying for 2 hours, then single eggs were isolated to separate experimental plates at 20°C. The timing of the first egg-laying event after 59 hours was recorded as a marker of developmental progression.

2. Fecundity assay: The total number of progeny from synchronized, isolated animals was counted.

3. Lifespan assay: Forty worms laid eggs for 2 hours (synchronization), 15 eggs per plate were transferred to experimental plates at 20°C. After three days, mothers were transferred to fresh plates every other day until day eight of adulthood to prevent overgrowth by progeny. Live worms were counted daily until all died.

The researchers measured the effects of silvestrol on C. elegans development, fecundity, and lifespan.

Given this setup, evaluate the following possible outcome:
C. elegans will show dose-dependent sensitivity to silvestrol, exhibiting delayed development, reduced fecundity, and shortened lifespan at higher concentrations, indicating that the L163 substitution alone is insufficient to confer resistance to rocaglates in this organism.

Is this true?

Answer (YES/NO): NO